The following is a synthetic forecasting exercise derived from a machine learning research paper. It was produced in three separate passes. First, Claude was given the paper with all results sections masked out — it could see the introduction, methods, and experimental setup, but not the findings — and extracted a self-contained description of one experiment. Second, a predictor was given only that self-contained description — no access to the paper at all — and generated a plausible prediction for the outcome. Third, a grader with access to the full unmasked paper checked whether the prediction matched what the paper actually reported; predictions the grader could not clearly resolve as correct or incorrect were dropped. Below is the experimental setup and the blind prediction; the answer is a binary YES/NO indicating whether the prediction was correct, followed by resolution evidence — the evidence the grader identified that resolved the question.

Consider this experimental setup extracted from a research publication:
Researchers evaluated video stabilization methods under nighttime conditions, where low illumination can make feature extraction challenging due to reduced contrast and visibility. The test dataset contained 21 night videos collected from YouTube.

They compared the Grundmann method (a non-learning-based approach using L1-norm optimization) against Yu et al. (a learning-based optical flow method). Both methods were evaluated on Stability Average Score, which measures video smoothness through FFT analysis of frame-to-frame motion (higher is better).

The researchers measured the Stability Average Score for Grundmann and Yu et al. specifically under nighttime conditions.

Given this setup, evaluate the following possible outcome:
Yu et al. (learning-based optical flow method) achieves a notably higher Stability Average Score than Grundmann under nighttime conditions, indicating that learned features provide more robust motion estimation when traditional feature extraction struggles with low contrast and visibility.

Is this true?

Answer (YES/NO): YES